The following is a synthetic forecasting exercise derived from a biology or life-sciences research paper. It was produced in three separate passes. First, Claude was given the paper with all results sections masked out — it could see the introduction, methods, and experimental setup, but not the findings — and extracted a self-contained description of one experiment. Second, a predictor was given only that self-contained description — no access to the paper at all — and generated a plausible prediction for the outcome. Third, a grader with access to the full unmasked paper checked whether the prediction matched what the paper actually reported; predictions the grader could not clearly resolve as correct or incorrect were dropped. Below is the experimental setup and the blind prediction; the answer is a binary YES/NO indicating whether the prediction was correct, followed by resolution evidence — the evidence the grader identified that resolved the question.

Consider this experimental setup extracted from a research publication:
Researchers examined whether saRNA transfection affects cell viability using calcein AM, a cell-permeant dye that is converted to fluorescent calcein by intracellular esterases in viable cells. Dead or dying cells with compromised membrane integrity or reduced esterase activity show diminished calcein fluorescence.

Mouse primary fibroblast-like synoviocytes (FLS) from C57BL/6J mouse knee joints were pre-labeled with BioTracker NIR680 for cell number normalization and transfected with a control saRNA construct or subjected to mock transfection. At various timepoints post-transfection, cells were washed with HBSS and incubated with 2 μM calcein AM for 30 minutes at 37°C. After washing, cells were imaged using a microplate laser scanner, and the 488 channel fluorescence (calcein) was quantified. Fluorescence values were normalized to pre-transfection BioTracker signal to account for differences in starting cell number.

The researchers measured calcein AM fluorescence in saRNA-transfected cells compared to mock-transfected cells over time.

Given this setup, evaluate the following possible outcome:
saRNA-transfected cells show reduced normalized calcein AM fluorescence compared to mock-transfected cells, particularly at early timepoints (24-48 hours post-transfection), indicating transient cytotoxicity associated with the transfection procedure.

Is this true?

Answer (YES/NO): NO